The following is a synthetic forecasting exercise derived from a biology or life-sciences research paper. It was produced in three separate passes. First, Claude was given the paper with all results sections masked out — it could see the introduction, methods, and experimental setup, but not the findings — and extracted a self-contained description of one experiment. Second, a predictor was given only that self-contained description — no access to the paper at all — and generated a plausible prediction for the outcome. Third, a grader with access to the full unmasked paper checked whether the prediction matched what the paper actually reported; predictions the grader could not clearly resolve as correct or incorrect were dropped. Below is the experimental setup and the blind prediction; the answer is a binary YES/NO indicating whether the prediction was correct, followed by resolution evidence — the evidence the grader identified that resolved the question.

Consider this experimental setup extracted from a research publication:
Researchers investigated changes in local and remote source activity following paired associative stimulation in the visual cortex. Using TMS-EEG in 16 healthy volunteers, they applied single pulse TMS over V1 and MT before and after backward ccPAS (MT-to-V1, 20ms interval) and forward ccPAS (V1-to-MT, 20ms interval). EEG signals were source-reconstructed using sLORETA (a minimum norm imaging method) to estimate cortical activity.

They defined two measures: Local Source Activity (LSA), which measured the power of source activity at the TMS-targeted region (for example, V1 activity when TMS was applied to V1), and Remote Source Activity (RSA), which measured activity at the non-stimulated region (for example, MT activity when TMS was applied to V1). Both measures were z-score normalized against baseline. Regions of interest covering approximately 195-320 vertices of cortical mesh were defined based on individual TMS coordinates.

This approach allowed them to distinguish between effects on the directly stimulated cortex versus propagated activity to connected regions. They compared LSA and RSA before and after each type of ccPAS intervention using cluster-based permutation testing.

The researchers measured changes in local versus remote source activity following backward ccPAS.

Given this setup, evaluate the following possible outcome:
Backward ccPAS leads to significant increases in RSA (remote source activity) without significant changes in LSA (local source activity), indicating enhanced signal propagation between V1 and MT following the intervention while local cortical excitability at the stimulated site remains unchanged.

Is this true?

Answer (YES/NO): NO